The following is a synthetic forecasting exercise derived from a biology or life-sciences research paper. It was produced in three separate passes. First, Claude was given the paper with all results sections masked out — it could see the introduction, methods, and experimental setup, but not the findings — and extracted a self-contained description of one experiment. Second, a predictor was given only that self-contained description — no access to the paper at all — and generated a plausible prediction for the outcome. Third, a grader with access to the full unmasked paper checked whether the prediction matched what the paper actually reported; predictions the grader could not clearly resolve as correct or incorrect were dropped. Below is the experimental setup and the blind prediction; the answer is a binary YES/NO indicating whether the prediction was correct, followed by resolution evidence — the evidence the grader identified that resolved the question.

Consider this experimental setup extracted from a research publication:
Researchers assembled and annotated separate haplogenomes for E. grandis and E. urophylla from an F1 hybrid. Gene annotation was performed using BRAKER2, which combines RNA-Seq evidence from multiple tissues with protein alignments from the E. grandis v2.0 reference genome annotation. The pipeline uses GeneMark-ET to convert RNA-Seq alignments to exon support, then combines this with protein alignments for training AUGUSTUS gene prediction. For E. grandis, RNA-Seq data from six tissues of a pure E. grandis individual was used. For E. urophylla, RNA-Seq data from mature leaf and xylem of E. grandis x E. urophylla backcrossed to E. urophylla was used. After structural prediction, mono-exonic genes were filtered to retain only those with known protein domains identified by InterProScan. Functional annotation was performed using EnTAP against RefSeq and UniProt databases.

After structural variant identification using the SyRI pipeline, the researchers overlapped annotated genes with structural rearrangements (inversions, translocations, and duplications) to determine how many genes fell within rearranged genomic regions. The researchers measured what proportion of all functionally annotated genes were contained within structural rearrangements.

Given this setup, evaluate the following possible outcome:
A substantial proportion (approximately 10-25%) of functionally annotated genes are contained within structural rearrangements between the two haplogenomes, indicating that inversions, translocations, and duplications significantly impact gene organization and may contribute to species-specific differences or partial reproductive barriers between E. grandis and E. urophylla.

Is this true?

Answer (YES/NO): NO